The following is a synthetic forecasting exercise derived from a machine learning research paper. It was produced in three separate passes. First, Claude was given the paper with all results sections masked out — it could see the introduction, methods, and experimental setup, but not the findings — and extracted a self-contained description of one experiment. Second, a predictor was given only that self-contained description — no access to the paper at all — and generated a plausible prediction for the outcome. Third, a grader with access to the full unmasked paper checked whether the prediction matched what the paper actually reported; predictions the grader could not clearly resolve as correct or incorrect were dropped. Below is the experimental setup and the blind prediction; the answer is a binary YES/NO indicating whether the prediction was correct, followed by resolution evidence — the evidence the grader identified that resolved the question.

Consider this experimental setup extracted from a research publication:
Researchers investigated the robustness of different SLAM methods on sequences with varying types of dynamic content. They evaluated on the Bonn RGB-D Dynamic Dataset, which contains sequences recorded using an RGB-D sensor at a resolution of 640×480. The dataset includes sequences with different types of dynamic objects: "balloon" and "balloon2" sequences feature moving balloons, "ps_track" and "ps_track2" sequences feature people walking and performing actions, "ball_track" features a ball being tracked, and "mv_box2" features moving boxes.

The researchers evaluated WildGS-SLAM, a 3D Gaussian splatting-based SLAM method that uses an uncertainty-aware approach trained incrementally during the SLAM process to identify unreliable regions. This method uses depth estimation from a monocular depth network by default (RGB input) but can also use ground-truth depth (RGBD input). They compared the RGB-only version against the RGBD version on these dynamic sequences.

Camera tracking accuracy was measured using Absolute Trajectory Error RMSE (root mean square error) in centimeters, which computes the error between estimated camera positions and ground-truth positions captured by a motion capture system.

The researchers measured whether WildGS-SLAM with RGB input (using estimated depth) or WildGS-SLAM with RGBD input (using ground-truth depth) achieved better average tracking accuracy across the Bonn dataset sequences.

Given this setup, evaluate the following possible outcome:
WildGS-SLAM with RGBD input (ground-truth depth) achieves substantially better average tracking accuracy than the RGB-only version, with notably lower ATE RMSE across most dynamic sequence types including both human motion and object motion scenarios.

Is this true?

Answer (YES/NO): NO